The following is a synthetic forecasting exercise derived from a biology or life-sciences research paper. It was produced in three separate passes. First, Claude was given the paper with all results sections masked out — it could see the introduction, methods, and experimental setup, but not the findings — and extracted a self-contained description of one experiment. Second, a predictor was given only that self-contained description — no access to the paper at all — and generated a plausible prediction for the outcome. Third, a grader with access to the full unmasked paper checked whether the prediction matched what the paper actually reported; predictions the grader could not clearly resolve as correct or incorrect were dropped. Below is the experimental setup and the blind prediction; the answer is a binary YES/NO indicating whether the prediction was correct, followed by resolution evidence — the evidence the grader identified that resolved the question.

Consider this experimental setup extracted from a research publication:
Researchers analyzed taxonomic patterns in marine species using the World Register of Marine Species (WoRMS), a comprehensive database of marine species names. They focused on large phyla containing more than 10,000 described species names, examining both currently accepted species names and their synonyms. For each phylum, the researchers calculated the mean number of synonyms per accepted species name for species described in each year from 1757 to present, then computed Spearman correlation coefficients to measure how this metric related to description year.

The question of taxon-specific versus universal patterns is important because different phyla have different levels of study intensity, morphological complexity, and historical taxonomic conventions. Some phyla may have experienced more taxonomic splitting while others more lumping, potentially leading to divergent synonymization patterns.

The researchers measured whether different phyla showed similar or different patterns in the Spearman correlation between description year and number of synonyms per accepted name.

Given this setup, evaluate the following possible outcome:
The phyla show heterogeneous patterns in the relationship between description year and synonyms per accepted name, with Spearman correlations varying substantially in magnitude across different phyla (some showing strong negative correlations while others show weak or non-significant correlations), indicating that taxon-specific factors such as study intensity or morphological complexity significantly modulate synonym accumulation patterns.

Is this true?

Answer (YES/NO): NO